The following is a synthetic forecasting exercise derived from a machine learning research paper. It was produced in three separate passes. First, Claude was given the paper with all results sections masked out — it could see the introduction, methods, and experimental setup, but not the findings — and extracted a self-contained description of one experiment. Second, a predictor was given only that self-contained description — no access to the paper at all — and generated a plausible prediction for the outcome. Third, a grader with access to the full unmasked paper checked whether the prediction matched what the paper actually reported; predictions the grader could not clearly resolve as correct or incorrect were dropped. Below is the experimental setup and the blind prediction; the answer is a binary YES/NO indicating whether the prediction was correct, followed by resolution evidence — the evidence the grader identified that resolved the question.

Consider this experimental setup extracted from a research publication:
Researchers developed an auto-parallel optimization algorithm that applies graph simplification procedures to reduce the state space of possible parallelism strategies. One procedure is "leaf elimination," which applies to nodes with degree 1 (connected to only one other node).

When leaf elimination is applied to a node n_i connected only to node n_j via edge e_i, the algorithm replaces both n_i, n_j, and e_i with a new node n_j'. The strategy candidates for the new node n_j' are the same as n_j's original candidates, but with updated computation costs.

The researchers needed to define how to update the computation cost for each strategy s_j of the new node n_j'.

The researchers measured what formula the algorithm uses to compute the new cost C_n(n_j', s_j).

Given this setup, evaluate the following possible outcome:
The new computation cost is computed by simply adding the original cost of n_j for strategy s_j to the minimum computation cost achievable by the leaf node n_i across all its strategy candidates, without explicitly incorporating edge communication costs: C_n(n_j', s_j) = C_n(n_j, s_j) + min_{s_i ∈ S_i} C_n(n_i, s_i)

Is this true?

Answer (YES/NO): NO